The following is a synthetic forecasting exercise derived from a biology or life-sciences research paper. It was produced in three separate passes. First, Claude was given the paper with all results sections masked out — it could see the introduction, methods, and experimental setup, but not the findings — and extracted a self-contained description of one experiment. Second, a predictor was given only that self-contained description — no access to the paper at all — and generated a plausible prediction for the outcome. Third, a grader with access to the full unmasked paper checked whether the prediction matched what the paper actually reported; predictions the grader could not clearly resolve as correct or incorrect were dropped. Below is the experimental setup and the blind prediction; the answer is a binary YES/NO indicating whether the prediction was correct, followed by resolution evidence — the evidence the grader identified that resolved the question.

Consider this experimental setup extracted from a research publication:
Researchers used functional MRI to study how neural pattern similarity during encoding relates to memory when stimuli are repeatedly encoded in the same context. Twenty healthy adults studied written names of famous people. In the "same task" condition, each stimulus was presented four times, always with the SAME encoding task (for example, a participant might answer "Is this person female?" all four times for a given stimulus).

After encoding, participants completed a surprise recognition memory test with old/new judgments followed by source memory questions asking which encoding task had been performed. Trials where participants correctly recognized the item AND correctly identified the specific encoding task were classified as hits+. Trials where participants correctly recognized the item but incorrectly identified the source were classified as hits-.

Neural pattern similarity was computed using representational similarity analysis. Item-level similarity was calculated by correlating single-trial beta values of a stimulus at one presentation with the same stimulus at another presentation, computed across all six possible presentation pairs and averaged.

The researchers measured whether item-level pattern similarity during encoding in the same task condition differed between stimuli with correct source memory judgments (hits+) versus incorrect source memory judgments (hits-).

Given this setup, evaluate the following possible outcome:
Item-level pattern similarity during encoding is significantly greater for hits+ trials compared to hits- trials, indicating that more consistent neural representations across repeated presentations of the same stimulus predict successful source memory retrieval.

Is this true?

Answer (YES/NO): NO